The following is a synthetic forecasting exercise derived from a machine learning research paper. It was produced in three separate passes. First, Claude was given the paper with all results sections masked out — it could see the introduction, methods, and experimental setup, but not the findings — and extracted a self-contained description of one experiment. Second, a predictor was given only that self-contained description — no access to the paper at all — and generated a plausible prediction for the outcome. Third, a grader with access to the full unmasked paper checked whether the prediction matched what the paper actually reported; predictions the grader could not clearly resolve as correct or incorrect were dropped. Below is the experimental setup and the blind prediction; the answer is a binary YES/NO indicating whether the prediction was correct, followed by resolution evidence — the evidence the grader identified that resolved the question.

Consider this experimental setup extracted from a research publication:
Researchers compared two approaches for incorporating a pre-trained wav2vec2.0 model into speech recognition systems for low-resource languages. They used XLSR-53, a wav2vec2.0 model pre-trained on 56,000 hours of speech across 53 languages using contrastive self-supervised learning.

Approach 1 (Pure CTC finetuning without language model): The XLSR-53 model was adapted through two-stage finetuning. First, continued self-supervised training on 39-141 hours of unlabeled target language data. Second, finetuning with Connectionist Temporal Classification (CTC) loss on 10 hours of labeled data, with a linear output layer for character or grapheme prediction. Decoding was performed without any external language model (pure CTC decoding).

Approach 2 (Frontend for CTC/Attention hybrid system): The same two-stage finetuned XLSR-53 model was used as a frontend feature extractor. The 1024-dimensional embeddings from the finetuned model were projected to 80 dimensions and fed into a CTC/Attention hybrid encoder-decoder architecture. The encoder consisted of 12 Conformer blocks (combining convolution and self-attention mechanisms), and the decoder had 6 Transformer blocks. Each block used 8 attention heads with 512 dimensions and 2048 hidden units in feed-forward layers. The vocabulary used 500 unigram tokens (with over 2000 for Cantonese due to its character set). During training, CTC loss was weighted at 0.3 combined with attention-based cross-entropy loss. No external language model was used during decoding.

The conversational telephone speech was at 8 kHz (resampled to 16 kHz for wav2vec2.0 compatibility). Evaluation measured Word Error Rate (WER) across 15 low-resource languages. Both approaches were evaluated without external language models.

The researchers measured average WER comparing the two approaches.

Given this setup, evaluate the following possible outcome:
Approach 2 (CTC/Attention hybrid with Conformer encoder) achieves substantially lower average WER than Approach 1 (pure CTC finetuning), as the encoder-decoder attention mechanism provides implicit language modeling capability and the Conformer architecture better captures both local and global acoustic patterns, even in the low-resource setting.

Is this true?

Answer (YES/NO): YES